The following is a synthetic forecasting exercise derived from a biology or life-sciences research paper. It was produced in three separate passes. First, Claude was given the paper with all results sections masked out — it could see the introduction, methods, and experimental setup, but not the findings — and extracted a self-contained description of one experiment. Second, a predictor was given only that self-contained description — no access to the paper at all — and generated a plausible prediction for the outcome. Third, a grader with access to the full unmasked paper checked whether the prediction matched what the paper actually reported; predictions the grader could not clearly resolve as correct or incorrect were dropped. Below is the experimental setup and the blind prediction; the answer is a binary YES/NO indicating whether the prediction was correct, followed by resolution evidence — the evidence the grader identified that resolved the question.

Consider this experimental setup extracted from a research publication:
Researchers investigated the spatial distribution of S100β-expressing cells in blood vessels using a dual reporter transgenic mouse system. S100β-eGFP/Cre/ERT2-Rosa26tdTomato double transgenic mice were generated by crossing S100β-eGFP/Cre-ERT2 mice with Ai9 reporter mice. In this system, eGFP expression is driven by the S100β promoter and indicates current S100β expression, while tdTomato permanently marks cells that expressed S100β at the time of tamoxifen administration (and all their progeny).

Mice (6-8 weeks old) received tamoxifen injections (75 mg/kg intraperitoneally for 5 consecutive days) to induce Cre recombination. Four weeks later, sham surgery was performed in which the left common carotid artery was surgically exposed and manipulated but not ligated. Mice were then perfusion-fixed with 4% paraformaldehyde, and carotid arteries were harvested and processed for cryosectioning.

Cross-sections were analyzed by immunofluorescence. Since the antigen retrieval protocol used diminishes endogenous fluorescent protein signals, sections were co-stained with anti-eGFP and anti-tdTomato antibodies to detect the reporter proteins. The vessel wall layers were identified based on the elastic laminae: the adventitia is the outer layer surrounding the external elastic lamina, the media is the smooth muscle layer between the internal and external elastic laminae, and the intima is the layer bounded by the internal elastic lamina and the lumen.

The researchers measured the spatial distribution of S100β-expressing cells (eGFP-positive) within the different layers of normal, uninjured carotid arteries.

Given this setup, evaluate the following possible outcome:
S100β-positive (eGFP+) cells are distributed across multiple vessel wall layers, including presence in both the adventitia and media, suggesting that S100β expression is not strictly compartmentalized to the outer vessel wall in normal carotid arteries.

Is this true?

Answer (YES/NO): NO